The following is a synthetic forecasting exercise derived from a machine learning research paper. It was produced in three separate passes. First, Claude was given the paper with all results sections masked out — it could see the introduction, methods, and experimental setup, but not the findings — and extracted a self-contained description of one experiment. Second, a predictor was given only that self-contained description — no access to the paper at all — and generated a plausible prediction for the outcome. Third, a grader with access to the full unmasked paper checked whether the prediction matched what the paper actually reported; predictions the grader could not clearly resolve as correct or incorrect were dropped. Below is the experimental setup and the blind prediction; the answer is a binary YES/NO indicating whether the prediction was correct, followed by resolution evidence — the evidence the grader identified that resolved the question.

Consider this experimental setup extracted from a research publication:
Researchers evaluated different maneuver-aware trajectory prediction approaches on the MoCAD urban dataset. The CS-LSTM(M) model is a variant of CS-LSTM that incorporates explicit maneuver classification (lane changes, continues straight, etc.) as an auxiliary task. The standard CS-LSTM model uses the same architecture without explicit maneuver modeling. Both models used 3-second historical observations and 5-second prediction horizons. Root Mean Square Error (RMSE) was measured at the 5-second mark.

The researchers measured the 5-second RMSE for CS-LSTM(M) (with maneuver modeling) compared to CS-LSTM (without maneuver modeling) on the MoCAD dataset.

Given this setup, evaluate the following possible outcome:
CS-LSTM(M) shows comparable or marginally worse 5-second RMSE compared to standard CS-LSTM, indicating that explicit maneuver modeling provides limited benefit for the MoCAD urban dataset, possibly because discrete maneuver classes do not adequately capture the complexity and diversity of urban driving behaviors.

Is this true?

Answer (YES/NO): YES